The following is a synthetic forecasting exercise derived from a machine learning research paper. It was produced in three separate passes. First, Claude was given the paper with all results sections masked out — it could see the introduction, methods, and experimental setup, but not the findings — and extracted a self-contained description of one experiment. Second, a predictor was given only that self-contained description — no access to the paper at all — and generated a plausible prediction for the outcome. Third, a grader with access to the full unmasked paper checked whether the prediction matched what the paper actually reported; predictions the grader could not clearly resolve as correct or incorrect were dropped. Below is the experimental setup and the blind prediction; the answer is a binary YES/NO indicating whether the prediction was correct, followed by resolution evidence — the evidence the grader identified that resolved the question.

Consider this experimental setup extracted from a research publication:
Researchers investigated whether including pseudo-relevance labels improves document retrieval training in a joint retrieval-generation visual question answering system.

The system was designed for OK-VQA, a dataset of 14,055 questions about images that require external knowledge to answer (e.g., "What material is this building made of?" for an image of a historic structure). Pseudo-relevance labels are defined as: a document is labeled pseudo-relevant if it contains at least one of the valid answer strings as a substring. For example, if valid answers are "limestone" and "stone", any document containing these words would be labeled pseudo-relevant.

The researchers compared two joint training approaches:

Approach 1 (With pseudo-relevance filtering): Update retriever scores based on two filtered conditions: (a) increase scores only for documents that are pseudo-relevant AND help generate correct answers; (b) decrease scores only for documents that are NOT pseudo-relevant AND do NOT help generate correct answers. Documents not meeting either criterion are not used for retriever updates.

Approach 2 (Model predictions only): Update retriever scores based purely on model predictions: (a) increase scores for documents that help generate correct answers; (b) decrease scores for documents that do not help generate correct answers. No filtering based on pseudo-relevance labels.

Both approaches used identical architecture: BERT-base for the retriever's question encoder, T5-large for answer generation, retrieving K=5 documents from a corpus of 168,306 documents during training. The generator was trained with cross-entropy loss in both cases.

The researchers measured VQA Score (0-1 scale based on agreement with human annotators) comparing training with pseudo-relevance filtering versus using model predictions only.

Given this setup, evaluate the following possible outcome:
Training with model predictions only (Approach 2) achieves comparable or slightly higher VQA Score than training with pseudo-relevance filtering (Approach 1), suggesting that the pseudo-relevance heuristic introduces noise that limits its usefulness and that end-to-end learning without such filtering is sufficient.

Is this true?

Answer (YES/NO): NO